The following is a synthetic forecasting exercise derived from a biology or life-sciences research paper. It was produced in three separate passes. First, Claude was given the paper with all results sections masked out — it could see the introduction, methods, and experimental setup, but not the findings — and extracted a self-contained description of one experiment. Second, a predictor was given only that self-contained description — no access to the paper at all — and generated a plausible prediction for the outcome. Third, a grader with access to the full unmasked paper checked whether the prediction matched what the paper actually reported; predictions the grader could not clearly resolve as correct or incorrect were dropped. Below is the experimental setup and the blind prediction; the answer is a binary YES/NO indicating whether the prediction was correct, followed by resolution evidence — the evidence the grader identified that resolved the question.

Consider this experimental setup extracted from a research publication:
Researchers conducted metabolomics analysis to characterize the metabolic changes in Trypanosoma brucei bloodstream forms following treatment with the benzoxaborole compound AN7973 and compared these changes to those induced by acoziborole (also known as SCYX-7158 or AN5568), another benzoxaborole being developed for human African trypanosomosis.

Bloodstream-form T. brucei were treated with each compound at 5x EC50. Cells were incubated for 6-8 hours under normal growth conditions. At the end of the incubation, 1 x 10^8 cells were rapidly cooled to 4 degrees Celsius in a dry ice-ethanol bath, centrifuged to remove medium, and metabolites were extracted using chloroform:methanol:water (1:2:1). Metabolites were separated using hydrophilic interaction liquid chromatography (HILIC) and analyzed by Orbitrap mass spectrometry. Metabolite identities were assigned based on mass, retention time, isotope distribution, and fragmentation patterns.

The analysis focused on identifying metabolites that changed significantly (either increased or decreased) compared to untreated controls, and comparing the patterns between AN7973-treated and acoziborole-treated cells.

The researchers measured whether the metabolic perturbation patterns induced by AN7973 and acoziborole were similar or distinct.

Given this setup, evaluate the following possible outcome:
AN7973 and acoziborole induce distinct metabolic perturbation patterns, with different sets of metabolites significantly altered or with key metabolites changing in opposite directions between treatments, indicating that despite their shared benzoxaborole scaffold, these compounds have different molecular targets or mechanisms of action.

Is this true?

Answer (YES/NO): NO